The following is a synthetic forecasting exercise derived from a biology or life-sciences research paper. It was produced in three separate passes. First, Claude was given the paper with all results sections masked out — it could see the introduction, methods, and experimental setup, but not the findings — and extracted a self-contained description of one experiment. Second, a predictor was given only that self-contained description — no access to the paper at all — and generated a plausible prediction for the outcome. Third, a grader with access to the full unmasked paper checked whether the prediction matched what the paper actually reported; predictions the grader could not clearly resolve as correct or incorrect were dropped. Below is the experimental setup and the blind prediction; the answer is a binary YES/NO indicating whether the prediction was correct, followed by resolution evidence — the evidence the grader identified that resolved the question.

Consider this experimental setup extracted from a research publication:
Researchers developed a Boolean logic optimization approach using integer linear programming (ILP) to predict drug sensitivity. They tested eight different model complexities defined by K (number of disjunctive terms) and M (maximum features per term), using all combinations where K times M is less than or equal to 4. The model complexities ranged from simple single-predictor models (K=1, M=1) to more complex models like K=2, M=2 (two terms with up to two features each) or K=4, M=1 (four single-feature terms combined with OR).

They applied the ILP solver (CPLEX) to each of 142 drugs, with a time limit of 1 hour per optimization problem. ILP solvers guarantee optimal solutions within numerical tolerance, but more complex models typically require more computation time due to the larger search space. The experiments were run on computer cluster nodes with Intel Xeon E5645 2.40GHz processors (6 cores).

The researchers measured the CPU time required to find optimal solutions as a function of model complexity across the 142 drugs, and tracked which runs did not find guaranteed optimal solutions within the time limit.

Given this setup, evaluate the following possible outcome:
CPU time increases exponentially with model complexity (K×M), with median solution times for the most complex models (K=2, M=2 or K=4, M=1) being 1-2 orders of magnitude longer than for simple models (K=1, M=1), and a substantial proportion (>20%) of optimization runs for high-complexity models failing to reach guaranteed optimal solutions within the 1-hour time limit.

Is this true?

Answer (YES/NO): NO